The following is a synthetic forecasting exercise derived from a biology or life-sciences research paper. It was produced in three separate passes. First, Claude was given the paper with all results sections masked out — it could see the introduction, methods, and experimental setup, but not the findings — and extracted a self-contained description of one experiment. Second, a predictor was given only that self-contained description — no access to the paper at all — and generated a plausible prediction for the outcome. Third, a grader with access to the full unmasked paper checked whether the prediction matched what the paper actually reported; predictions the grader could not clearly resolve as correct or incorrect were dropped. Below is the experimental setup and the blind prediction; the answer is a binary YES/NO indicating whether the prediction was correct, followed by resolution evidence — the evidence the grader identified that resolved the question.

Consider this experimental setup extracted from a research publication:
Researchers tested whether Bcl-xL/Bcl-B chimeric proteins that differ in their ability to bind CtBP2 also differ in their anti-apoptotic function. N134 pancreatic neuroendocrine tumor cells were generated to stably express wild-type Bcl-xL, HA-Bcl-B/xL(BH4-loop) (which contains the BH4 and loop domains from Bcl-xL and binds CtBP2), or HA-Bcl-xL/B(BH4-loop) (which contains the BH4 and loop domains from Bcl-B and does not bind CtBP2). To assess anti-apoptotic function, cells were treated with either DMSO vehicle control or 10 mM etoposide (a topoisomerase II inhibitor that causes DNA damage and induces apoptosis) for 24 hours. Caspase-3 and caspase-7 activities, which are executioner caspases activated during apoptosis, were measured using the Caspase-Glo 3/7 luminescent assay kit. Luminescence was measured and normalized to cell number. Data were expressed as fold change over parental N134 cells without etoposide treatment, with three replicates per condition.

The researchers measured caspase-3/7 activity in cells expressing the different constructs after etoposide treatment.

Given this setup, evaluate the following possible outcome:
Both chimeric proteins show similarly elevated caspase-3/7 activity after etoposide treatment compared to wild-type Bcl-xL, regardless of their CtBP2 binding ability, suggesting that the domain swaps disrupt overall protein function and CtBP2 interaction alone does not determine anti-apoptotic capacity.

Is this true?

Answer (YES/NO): NO